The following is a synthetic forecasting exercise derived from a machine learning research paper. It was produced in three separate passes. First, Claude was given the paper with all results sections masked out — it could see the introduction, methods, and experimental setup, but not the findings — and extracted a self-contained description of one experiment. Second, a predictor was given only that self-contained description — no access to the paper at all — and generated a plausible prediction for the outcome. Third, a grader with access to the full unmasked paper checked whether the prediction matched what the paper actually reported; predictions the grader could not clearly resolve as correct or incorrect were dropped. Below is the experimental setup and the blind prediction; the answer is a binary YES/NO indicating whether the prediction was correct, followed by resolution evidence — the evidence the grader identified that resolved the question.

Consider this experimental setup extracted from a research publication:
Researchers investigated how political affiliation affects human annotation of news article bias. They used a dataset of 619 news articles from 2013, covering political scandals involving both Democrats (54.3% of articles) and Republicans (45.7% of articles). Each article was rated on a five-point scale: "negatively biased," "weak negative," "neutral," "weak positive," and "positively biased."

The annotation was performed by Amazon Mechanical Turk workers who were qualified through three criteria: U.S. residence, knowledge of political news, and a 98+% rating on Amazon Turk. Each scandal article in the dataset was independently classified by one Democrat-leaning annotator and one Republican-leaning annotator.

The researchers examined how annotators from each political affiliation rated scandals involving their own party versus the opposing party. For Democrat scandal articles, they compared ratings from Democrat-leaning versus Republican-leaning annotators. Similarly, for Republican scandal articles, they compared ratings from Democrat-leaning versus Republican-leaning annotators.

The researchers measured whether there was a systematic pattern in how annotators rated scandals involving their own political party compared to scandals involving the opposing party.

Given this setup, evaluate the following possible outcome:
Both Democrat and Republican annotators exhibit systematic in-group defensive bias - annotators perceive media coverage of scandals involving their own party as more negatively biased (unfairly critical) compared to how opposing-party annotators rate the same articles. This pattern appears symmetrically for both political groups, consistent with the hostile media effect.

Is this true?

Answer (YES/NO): YES